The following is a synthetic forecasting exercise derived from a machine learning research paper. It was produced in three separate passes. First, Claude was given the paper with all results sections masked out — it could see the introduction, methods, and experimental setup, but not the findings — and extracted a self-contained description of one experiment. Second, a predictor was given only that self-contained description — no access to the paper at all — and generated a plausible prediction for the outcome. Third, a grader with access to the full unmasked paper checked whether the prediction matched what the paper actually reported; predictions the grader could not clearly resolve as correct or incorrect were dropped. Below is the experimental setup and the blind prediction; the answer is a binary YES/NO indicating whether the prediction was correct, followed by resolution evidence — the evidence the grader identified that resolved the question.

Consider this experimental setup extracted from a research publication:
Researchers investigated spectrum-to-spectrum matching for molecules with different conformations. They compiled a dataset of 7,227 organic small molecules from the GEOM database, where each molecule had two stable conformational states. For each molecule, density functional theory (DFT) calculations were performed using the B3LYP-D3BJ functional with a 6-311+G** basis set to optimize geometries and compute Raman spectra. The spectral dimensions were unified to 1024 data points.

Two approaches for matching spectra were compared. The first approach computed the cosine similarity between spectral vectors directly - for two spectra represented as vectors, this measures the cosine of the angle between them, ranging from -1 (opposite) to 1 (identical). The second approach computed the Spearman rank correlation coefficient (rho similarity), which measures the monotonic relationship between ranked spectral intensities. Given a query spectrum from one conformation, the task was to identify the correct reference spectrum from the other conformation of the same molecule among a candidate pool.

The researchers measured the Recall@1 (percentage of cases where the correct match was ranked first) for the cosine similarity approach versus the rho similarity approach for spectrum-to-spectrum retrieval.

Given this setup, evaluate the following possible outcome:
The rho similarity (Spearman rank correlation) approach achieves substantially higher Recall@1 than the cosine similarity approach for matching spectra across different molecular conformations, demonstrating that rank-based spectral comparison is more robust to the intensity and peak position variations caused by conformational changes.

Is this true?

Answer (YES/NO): NO